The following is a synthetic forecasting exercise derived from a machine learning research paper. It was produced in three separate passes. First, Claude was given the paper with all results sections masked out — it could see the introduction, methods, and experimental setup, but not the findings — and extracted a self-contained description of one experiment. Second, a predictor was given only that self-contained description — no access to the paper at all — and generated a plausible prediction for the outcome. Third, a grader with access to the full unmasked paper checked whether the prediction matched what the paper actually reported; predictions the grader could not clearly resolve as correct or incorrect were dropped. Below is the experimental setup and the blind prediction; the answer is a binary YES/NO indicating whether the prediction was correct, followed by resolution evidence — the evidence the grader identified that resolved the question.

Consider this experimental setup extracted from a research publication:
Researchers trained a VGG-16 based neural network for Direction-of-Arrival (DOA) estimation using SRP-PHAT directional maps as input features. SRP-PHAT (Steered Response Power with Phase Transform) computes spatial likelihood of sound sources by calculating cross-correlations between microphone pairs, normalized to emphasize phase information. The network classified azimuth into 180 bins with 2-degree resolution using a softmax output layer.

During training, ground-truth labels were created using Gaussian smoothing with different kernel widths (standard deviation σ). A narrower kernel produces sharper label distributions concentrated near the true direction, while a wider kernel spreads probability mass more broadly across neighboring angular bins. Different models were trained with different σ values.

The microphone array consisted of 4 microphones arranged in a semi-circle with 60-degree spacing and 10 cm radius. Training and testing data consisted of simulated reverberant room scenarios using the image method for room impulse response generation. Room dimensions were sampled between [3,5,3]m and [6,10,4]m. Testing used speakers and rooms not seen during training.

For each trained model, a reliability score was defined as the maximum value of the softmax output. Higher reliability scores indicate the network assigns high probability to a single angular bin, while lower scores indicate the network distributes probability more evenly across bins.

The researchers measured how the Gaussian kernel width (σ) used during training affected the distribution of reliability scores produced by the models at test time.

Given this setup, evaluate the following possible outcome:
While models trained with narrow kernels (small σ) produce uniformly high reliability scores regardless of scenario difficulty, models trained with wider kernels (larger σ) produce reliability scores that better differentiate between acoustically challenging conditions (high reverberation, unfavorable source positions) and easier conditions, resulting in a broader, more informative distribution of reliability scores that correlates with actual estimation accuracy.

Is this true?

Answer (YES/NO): NO